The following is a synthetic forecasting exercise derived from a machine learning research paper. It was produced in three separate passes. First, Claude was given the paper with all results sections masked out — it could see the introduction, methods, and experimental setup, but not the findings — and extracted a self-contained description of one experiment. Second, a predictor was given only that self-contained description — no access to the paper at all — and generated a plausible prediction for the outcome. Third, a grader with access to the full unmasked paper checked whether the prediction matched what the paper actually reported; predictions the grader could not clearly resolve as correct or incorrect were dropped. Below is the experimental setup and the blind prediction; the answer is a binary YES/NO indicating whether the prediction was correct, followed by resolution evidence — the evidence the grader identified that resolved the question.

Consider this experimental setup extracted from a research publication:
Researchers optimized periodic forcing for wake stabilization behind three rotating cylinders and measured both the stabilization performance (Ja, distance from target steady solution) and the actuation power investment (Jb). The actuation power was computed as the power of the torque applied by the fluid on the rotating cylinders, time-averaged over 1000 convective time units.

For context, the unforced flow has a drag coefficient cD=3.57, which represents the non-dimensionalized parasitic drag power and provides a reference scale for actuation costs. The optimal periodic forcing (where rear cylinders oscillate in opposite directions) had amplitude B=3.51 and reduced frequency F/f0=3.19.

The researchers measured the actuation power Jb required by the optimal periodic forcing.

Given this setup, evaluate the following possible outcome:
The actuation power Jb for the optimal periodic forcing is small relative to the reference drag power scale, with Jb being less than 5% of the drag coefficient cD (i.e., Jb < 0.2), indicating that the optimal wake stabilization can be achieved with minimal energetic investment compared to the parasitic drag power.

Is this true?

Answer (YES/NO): NO